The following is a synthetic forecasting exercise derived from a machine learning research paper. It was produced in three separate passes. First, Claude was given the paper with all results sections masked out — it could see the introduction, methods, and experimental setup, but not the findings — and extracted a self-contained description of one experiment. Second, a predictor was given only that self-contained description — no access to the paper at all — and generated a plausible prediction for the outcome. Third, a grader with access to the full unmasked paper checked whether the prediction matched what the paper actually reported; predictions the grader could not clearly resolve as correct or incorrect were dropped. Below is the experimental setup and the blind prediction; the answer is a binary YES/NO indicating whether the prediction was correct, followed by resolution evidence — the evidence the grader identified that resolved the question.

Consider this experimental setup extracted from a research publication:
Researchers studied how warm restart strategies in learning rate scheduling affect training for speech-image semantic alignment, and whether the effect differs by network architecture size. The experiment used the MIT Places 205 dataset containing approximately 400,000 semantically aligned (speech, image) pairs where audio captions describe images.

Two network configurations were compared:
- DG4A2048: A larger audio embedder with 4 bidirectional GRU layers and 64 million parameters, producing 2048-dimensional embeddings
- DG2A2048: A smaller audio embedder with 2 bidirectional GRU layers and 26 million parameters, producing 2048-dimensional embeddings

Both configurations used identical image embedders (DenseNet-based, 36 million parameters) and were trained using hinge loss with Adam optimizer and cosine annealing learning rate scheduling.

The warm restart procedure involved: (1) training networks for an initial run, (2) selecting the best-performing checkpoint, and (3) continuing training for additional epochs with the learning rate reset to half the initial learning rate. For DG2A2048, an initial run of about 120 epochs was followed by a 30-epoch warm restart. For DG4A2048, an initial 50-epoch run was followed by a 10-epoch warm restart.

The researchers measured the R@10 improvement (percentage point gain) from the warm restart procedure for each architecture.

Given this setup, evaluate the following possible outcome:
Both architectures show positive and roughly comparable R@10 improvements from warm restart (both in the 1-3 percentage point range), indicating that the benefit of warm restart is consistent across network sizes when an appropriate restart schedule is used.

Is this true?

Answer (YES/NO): NO